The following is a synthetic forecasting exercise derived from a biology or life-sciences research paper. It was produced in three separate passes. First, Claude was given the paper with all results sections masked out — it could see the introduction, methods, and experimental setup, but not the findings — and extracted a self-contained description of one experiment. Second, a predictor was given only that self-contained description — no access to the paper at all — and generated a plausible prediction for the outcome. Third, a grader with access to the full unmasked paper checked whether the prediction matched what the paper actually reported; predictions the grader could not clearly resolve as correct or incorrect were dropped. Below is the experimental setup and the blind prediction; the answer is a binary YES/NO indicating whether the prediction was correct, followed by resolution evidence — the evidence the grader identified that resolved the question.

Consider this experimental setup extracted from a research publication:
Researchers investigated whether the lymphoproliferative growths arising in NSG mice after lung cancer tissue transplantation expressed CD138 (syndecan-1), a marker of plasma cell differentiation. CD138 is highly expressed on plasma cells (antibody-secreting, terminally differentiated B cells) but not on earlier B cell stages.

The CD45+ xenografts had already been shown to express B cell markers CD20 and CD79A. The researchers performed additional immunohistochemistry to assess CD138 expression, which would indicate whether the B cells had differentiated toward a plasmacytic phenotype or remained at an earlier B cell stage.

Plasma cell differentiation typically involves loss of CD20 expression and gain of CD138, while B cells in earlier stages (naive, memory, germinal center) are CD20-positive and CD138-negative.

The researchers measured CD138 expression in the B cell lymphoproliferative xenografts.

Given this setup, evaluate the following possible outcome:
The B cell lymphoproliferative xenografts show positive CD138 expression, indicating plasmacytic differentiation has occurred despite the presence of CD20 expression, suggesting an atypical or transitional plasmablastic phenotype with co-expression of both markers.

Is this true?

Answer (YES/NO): NO